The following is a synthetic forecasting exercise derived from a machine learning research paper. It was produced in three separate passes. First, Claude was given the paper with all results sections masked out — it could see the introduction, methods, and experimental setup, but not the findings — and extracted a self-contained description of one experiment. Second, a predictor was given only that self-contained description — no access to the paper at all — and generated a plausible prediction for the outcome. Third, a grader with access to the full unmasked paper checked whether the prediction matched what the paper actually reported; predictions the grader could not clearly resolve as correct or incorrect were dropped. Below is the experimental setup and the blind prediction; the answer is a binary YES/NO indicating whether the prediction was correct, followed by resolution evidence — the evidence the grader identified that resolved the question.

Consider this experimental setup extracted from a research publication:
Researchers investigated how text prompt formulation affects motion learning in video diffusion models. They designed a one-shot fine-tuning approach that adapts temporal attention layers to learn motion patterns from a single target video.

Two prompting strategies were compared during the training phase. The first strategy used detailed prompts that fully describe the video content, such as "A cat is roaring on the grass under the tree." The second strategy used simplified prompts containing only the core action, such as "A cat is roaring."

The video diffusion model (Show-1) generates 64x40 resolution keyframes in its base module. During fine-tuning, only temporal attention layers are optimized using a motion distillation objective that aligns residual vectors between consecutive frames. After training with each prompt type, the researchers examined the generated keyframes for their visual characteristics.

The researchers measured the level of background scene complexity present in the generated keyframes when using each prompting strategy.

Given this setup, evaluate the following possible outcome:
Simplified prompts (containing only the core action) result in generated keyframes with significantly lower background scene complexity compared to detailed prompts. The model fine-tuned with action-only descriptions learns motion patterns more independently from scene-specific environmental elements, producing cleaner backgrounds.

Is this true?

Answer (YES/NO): YES